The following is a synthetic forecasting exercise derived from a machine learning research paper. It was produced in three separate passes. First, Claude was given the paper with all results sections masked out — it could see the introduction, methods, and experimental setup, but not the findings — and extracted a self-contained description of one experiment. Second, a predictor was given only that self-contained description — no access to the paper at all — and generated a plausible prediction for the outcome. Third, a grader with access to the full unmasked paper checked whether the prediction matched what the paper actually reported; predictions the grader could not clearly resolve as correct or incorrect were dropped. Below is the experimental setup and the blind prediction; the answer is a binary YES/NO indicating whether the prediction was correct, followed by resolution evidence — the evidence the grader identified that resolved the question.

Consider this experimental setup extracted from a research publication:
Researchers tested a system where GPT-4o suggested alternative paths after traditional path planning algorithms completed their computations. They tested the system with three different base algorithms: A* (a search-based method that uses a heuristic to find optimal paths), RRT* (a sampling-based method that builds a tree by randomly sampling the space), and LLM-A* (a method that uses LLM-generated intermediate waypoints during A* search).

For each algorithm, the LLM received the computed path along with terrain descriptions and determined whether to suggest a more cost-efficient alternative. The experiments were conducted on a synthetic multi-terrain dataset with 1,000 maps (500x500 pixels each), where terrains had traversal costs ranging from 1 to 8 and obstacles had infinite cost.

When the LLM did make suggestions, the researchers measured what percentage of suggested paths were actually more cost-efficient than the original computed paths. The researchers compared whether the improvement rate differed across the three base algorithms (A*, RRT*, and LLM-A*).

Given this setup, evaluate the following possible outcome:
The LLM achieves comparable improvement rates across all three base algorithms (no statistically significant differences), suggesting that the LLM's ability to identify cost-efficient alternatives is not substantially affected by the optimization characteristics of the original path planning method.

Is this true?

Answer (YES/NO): NO